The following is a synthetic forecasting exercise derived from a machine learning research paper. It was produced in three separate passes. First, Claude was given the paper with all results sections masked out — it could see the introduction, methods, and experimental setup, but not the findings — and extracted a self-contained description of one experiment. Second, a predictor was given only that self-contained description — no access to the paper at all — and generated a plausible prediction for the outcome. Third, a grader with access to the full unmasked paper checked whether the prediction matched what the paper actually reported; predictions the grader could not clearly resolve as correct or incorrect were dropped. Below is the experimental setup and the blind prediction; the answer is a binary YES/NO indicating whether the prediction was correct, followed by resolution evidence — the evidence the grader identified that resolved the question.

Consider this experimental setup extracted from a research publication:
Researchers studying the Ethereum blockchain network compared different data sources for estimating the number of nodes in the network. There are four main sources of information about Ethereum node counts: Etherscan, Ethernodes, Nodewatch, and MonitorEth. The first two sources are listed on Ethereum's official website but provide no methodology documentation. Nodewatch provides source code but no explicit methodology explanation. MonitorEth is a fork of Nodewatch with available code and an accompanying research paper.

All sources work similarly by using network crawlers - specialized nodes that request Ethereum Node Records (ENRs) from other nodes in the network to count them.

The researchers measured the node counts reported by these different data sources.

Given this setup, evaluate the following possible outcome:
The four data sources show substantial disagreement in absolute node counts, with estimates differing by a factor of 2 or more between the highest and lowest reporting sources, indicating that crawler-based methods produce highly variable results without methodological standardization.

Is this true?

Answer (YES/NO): NO